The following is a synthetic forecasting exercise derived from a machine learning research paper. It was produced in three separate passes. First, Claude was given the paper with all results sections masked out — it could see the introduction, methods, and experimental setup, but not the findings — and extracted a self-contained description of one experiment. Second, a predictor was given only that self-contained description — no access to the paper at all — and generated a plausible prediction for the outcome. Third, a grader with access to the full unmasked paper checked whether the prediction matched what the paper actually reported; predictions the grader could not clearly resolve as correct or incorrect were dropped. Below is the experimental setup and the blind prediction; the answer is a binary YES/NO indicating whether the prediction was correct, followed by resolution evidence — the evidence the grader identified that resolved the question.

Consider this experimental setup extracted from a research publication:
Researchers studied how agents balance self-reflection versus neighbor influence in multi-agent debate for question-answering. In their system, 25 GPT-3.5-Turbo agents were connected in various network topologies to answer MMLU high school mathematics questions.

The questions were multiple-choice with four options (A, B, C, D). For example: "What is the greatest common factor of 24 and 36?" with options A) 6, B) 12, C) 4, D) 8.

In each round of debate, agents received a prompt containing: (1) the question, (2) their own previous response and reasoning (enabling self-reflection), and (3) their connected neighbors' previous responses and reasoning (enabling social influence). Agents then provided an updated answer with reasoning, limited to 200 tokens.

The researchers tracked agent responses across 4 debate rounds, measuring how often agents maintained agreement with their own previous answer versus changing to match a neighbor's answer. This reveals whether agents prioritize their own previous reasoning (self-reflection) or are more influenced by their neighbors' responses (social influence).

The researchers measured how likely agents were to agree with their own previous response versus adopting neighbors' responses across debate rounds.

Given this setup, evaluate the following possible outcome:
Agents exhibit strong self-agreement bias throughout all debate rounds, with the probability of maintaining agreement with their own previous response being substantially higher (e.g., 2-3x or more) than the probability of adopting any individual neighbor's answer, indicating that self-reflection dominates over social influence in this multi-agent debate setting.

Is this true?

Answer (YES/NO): NO